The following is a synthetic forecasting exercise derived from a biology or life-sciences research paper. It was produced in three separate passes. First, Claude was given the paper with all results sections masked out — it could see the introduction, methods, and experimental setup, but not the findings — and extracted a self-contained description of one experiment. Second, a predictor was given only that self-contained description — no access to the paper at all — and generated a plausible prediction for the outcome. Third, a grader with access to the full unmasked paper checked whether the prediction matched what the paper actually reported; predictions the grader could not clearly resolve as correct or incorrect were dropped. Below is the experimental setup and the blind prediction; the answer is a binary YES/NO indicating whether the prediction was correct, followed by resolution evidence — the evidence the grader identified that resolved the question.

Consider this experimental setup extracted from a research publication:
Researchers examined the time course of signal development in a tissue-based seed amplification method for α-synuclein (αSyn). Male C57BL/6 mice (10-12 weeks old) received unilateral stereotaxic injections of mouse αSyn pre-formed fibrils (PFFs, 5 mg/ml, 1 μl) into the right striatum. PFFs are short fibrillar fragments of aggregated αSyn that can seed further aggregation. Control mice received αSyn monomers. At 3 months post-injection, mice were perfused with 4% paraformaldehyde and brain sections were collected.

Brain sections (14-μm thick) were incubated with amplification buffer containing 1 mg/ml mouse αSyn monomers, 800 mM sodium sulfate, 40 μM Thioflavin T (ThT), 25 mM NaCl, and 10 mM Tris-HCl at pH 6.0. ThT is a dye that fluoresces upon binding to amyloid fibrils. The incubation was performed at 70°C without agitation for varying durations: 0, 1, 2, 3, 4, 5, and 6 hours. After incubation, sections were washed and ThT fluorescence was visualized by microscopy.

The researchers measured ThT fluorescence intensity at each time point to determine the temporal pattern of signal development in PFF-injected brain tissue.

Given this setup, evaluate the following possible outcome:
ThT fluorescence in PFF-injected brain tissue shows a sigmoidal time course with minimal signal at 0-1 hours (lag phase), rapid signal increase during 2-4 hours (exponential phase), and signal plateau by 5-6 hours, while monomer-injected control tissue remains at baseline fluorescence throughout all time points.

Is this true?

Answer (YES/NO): NO